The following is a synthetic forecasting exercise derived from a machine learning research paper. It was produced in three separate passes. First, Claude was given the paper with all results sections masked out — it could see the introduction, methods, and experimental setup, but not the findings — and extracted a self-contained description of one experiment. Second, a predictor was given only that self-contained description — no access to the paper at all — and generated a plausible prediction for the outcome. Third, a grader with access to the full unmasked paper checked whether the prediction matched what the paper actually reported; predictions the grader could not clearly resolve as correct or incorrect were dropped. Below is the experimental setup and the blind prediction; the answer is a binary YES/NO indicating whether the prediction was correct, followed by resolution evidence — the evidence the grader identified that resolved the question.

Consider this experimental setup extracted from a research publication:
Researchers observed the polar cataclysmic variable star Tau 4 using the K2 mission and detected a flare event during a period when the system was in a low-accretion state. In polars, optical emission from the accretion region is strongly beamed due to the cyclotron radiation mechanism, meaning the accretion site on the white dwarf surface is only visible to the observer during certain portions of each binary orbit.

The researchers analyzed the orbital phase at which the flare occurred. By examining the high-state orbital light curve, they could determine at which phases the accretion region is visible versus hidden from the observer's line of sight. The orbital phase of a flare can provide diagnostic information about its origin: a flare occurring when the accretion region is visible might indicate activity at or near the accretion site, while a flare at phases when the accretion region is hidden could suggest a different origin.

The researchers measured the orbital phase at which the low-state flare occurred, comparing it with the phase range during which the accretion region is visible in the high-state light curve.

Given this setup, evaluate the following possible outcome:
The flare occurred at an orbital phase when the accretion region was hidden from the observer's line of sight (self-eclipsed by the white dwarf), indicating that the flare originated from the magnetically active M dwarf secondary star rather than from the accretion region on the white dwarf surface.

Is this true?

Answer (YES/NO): NO